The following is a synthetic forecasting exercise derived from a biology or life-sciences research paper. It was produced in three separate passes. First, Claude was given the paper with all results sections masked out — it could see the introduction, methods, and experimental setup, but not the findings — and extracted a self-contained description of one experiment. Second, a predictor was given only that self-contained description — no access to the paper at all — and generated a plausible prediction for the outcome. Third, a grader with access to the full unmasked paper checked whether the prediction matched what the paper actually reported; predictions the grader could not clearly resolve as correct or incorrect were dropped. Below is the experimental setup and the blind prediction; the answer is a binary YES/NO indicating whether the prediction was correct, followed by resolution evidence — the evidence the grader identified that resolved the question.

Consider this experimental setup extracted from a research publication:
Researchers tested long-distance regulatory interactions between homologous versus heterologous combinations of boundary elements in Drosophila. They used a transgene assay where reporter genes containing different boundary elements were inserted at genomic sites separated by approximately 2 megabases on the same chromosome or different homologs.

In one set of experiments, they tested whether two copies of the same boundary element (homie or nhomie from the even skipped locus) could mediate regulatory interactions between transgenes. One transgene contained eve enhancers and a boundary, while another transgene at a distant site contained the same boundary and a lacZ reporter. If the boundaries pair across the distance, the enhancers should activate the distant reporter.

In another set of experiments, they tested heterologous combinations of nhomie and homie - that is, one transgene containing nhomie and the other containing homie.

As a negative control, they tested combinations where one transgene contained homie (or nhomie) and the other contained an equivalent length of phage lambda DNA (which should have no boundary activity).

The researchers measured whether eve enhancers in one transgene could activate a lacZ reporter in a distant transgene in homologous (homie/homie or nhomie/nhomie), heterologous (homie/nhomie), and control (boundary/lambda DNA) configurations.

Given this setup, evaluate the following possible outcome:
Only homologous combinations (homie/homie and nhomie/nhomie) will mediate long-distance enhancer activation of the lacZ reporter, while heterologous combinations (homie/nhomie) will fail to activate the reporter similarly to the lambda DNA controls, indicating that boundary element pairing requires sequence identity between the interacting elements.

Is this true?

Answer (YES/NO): NO